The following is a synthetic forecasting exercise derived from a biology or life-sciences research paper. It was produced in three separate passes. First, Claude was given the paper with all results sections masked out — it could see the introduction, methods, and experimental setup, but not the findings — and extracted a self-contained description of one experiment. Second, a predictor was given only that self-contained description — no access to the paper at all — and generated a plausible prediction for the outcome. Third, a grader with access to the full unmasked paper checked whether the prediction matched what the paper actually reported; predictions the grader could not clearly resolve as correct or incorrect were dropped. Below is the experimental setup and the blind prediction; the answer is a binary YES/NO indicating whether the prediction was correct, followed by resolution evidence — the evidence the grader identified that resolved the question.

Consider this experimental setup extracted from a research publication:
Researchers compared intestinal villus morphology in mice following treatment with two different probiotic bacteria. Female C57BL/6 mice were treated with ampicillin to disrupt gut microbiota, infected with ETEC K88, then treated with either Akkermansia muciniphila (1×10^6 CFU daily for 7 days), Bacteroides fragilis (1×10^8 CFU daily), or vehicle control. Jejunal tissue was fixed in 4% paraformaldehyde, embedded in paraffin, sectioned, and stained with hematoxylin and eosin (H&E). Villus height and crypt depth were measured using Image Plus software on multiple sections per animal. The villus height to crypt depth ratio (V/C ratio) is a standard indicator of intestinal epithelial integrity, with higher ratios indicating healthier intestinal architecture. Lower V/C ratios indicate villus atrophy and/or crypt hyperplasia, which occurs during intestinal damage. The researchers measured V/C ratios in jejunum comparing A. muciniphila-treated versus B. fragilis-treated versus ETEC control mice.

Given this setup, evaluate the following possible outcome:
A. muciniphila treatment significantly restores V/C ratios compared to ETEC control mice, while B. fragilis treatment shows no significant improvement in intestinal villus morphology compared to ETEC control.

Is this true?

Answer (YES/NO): NO